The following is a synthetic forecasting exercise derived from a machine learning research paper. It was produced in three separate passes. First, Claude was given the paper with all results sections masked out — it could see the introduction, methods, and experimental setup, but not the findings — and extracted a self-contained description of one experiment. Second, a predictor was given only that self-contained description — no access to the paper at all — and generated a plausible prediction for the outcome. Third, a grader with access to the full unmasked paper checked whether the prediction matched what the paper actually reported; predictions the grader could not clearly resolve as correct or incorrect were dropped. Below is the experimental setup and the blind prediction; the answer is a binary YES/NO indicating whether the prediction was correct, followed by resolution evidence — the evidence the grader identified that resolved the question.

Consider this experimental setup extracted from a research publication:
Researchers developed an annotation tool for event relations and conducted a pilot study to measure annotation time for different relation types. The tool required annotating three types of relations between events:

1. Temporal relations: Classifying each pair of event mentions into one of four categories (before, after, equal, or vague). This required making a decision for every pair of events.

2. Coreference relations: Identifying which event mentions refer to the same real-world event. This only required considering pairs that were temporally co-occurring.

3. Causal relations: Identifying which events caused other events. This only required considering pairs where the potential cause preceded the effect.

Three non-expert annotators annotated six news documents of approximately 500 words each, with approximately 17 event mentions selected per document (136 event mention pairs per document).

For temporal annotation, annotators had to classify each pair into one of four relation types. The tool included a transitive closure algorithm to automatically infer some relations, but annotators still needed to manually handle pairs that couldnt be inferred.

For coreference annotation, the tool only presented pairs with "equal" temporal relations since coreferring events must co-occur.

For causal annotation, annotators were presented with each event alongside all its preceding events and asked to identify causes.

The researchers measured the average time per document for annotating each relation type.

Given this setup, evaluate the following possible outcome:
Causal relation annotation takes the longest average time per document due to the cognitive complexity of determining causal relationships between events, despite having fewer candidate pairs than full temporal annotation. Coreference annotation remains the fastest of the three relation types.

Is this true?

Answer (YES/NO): NO